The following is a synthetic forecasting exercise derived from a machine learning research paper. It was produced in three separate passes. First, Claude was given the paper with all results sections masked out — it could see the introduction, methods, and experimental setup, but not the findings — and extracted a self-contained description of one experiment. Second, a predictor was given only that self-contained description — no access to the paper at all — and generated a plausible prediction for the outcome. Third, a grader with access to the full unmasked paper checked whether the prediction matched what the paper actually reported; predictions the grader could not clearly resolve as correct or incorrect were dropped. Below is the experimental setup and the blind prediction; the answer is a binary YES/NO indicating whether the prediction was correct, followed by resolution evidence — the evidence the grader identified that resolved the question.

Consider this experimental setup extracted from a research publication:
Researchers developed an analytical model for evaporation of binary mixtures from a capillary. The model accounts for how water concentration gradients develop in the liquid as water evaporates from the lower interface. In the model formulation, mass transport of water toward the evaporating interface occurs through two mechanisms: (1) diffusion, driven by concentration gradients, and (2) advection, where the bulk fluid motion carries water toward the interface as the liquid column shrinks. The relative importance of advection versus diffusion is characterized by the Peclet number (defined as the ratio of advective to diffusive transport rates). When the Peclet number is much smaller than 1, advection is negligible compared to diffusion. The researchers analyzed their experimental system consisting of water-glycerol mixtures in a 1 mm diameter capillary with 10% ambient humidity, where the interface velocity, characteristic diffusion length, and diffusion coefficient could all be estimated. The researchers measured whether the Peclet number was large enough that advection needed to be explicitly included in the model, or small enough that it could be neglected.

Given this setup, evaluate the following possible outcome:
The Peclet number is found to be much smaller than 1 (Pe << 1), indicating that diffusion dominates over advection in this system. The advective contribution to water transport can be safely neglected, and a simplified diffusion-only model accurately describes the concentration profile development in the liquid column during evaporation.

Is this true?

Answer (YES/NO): NO